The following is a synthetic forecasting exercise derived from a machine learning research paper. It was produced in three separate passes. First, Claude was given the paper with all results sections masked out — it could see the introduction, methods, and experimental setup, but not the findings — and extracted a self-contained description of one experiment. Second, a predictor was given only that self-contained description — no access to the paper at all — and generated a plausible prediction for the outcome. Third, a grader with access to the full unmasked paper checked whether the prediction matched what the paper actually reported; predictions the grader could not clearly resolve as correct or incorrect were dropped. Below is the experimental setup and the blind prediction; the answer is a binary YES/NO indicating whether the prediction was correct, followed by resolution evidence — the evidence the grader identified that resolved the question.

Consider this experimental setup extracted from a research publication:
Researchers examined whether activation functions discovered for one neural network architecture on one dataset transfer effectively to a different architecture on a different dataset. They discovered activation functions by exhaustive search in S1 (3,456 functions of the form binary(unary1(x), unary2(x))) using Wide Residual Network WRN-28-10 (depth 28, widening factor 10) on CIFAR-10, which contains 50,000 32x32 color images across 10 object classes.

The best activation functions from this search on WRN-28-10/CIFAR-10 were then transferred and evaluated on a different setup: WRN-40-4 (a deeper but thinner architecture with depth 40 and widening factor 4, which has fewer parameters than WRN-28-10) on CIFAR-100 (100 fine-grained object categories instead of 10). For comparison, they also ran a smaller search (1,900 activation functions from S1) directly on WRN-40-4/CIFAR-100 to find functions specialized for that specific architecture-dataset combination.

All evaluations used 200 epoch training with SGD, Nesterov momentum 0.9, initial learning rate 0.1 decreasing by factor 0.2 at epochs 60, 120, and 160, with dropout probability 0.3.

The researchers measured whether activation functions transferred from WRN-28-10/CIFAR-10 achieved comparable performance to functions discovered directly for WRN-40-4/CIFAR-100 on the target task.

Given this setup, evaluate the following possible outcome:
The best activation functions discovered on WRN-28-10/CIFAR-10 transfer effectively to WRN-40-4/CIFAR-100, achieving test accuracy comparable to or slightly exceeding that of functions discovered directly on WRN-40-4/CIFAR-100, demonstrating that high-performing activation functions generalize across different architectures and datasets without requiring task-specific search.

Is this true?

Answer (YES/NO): NO